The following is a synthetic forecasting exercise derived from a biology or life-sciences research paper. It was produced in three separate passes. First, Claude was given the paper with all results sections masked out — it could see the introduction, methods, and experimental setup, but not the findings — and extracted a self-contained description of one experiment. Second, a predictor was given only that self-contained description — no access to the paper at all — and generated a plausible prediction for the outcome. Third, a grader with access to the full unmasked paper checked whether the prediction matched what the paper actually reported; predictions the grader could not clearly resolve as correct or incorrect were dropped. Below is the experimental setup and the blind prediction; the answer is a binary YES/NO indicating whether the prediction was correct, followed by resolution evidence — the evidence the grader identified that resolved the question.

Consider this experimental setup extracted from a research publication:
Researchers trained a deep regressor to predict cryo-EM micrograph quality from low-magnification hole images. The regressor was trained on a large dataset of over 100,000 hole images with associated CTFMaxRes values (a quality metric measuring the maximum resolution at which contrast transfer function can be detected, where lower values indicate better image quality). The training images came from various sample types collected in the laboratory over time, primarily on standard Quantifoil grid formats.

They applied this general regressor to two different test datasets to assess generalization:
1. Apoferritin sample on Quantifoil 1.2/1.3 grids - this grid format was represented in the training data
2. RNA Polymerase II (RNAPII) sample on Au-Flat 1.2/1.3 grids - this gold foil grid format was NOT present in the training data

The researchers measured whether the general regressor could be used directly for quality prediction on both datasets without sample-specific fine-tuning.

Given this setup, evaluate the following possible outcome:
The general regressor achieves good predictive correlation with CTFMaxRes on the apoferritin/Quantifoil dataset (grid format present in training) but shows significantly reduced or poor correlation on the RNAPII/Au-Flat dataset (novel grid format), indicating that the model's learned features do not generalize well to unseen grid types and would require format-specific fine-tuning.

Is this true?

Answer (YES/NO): YES